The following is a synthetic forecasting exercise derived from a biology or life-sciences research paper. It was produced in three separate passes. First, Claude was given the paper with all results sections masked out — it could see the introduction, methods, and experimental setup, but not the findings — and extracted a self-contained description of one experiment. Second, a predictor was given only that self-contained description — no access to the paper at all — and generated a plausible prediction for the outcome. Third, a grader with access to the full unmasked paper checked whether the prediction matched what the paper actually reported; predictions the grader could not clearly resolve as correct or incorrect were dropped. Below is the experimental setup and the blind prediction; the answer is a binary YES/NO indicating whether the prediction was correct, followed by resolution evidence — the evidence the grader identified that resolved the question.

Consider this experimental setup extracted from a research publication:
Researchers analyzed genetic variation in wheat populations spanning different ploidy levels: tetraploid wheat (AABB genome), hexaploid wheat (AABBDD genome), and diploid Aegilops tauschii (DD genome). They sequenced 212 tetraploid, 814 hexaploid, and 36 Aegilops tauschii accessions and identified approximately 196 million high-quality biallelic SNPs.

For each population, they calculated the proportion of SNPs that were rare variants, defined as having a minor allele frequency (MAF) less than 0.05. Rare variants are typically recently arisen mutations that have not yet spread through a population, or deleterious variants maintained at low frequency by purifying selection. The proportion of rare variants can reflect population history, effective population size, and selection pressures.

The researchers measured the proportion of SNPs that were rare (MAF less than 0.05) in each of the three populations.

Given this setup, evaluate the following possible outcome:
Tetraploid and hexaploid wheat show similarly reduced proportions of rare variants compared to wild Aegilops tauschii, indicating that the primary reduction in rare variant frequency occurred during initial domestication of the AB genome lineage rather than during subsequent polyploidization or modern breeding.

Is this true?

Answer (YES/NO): NO